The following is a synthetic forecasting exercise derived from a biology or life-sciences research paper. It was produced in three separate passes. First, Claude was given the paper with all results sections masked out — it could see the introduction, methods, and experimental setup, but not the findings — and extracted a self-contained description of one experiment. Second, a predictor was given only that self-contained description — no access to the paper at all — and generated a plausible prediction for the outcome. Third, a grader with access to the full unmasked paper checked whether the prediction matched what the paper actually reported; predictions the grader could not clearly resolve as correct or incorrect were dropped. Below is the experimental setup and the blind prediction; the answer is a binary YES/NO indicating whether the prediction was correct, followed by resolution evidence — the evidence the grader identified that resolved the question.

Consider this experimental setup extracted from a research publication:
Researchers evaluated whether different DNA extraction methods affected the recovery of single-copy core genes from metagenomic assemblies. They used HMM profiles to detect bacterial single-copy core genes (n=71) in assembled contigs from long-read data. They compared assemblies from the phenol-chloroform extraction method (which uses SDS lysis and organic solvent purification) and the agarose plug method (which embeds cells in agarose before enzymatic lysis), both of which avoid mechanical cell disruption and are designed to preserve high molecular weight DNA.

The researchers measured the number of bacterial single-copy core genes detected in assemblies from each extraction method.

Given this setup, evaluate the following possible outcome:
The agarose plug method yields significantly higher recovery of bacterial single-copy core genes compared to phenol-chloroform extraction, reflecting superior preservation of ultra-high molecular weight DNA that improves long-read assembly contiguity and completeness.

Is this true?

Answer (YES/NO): NO